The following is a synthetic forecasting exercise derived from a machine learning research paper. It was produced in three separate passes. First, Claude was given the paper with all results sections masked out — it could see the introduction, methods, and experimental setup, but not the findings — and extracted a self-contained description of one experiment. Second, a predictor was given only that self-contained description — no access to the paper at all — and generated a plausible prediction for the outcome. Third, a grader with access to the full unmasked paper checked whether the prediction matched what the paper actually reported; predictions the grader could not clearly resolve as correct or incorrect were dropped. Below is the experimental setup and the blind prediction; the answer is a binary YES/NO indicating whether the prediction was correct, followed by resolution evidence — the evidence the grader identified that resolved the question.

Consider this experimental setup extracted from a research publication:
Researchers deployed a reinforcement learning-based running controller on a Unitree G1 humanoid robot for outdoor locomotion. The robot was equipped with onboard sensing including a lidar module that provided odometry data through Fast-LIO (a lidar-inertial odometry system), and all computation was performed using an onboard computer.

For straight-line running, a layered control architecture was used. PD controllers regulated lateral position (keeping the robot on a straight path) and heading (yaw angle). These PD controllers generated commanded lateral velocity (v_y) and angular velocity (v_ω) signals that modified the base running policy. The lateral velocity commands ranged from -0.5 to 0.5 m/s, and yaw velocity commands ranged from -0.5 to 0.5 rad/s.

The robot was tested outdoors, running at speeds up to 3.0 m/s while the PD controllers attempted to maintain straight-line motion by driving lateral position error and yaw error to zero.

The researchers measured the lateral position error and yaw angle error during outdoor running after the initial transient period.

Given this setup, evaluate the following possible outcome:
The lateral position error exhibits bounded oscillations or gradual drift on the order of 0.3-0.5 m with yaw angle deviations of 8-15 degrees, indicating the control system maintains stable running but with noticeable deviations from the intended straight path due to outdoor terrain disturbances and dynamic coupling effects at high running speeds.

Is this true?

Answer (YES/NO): NO